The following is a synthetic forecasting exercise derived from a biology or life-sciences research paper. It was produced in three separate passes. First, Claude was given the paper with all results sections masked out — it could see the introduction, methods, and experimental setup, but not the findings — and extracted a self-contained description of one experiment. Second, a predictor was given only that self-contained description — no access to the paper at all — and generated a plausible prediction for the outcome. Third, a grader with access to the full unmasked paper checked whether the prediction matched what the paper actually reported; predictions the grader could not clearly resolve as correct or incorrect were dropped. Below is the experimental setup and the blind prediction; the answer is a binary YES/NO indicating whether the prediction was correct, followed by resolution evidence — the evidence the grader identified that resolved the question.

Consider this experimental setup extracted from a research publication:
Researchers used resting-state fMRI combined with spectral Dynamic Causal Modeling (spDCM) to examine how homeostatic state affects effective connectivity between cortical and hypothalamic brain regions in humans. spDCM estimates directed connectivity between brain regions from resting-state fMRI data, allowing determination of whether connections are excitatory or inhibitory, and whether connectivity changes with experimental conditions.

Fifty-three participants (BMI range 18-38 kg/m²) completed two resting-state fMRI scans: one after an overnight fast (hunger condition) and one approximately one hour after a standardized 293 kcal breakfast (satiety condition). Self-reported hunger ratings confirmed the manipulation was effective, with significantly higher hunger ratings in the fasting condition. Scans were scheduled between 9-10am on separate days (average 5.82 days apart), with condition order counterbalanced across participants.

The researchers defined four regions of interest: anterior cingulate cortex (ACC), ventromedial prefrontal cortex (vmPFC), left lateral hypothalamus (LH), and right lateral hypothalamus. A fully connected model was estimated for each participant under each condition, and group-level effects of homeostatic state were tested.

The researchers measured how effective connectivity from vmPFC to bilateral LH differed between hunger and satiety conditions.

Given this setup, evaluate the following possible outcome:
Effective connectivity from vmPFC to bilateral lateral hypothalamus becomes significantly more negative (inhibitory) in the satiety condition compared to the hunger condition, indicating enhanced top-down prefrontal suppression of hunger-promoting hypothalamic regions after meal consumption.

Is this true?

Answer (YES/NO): YES